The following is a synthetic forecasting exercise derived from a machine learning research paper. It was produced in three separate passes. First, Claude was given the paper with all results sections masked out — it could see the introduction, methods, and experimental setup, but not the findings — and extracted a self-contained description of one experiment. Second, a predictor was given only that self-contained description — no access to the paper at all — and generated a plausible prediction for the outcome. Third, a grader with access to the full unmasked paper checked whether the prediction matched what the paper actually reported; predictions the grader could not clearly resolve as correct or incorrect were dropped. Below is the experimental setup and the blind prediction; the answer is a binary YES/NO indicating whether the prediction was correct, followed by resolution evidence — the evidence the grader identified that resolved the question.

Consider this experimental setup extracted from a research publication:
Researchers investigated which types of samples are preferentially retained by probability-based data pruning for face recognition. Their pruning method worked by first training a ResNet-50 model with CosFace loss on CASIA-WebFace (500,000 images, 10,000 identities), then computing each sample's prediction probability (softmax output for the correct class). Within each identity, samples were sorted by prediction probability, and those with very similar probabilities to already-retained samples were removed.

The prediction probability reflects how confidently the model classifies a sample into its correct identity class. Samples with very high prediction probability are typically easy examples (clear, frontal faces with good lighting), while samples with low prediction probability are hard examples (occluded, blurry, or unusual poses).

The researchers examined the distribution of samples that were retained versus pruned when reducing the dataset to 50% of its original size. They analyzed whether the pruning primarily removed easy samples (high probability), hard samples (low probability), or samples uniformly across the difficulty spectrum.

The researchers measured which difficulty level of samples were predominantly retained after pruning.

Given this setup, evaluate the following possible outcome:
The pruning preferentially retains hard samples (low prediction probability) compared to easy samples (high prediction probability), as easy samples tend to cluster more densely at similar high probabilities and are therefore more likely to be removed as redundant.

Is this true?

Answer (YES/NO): YES